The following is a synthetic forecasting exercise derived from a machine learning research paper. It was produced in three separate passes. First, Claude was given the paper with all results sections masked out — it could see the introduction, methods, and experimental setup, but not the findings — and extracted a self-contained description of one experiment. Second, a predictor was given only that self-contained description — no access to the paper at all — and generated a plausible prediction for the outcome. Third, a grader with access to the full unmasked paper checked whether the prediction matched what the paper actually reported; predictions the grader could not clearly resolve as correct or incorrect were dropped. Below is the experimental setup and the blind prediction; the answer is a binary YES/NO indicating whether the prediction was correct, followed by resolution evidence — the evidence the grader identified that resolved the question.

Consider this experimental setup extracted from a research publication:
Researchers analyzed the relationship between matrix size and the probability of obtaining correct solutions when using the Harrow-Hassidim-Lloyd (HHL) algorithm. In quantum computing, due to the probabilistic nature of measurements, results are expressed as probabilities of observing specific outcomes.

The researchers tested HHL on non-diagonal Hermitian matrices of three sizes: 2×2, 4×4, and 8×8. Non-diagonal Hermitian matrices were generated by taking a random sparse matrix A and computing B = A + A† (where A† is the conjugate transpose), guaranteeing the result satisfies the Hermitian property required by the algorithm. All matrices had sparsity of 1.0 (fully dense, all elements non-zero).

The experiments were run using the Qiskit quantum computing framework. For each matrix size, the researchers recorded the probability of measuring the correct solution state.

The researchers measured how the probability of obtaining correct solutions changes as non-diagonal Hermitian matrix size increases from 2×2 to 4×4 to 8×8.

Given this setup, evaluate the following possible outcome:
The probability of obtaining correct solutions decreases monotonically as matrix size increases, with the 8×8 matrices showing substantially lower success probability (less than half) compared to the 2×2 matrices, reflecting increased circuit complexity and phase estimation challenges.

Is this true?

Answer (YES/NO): NO